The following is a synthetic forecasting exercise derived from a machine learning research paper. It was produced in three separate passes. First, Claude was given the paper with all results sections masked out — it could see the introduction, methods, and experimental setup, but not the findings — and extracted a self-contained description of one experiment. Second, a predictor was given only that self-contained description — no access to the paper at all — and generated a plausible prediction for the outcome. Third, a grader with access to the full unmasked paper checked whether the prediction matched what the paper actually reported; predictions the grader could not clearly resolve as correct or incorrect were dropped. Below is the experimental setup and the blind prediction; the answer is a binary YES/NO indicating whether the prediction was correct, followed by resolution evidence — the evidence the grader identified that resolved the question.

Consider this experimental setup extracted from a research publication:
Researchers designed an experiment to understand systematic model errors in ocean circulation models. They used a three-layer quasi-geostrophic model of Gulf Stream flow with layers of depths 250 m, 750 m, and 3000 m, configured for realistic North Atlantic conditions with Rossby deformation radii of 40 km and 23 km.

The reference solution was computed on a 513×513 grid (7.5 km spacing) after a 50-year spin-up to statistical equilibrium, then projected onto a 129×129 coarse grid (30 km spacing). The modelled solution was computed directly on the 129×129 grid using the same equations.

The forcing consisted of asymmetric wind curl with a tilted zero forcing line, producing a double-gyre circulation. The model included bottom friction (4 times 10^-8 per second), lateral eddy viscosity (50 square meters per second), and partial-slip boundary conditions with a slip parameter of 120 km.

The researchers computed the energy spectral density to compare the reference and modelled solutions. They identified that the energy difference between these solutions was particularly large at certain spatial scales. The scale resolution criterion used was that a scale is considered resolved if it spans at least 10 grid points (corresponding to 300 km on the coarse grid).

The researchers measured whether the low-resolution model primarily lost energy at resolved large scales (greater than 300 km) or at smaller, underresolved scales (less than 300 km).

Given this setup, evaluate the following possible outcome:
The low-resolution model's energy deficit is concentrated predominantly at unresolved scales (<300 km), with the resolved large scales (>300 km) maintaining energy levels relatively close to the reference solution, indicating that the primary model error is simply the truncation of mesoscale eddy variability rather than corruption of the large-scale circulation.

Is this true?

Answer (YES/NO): NO